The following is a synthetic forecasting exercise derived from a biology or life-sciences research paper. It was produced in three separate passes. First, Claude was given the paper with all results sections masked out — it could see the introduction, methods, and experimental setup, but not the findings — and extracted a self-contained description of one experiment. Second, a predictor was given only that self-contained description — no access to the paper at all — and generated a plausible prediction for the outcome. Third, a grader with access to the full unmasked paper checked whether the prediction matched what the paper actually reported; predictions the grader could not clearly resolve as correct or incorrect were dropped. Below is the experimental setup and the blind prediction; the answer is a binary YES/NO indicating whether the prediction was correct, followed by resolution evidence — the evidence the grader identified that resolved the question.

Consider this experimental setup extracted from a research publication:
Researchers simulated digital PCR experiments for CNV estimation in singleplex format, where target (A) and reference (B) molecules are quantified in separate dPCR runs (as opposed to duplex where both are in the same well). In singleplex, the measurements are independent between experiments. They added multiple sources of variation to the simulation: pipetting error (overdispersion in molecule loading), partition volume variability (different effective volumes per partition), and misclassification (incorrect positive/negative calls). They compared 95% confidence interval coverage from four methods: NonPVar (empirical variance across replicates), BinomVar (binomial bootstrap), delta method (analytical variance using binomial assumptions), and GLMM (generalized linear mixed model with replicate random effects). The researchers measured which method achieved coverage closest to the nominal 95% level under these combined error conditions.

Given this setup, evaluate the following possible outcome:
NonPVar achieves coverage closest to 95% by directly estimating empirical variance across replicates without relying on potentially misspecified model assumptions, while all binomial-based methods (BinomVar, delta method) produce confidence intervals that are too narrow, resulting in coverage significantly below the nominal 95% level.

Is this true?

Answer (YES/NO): YES